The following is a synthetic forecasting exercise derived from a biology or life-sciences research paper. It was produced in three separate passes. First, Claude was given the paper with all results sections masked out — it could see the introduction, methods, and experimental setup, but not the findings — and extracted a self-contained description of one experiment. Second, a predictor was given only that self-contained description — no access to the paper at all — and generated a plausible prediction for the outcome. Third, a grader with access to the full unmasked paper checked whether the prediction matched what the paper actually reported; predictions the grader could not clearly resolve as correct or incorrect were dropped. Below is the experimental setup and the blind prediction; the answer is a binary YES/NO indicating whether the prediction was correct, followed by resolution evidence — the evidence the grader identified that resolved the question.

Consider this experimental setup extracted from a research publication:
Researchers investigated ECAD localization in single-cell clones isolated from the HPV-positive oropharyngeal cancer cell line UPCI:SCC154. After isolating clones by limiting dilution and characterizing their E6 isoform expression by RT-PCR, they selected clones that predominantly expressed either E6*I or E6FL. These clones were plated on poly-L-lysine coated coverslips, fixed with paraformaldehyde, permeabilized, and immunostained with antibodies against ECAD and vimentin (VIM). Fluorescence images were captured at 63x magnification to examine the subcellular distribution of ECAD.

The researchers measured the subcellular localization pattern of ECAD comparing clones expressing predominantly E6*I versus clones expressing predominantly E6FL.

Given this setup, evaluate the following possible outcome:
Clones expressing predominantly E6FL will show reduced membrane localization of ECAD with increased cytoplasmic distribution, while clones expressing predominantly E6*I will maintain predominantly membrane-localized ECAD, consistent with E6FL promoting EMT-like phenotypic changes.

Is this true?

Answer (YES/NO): NO